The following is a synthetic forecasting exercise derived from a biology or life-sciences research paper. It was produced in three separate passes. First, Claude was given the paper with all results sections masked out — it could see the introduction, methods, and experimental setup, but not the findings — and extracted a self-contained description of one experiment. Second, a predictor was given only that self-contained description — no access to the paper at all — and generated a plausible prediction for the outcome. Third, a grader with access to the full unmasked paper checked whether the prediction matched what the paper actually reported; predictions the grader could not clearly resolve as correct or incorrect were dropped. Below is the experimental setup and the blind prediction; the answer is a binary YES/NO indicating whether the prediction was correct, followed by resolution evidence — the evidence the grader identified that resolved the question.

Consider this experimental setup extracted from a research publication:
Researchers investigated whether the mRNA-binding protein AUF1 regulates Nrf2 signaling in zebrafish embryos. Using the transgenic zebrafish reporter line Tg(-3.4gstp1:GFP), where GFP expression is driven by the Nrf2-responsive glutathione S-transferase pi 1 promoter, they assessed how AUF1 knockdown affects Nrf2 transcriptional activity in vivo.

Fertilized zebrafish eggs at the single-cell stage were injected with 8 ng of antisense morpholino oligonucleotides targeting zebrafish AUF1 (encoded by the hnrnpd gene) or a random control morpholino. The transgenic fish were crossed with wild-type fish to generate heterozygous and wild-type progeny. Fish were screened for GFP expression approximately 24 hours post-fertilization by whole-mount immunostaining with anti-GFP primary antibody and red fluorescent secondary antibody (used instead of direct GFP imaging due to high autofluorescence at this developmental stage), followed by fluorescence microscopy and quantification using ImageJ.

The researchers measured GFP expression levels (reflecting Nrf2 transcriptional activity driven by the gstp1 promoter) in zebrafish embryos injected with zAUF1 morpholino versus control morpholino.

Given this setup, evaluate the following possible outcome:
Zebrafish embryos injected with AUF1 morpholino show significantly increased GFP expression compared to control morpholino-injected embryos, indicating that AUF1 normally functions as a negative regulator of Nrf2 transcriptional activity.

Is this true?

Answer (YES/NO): NO